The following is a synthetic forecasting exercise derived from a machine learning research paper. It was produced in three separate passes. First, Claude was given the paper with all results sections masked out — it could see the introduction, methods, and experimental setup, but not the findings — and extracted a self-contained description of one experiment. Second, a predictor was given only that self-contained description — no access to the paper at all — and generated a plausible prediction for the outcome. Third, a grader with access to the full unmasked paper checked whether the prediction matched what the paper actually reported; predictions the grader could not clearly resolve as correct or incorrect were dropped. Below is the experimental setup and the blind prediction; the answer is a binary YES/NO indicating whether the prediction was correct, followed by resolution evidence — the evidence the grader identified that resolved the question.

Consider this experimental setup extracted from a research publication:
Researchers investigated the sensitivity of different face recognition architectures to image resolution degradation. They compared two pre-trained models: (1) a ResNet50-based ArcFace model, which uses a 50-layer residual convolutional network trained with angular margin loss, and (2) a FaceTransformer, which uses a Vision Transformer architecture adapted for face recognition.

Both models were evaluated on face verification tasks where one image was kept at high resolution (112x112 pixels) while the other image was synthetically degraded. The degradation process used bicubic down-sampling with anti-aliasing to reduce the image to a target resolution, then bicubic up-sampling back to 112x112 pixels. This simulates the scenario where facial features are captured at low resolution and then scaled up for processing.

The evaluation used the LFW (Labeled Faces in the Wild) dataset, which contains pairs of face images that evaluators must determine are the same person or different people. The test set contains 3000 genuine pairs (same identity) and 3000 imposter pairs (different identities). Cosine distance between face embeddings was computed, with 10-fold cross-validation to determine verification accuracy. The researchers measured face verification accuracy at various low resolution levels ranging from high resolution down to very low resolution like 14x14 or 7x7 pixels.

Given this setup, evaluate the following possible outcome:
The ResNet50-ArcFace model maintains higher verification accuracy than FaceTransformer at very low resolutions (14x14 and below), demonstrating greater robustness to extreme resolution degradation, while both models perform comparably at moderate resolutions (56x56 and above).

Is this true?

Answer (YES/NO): NO